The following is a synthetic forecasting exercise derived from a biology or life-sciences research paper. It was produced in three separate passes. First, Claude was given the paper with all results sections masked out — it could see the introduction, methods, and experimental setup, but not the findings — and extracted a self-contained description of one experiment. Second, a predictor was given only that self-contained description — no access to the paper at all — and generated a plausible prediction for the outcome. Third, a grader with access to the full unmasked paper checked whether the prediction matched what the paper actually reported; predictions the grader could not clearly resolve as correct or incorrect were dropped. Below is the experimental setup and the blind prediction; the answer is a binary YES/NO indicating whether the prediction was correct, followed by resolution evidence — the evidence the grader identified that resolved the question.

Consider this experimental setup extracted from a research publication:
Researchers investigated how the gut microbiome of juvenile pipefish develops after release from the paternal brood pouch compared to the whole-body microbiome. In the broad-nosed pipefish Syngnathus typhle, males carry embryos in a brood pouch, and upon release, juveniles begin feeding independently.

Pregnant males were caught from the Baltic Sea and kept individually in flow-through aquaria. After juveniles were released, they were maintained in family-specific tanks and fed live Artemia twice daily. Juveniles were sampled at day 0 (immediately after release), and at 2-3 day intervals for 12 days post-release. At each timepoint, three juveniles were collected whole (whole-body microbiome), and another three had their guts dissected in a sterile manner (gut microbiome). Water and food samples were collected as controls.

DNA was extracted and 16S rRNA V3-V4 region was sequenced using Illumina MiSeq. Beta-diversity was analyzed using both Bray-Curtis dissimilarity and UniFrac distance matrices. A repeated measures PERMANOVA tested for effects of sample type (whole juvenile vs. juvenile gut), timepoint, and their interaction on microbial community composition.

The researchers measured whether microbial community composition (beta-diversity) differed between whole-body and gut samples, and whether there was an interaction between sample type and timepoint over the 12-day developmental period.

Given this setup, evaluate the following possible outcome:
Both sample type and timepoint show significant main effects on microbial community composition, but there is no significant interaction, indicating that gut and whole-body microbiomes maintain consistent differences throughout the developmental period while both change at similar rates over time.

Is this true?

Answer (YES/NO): NO